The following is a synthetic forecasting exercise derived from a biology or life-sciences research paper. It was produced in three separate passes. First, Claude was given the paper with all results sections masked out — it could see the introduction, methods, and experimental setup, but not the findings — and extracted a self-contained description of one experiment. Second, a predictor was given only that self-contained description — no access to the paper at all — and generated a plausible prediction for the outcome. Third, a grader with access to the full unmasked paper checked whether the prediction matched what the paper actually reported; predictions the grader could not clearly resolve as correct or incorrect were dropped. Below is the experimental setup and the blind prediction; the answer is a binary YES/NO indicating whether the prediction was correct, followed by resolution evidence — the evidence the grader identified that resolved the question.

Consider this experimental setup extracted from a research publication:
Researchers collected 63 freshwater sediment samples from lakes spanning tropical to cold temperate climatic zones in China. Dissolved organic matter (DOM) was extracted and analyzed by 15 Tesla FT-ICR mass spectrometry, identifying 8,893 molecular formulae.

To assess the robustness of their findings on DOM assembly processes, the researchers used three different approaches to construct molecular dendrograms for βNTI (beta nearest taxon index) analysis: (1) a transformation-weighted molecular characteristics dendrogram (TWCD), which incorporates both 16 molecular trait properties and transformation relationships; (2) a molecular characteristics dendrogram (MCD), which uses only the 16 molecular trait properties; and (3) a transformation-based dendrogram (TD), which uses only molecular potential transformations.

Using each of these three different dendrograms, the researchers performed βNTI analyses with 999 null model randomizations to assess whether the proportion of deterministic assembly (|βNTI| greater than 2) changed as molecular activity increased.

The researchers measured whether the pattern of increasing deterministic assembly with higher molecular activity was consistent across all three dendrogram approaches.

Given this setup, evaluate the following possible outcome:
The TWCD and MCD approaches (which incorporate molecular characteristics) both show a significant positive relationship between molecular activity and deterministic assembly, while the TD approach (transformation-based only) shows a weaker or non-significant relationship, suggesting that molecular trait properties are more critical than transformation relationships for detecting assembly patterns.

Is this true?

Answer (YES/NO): NO